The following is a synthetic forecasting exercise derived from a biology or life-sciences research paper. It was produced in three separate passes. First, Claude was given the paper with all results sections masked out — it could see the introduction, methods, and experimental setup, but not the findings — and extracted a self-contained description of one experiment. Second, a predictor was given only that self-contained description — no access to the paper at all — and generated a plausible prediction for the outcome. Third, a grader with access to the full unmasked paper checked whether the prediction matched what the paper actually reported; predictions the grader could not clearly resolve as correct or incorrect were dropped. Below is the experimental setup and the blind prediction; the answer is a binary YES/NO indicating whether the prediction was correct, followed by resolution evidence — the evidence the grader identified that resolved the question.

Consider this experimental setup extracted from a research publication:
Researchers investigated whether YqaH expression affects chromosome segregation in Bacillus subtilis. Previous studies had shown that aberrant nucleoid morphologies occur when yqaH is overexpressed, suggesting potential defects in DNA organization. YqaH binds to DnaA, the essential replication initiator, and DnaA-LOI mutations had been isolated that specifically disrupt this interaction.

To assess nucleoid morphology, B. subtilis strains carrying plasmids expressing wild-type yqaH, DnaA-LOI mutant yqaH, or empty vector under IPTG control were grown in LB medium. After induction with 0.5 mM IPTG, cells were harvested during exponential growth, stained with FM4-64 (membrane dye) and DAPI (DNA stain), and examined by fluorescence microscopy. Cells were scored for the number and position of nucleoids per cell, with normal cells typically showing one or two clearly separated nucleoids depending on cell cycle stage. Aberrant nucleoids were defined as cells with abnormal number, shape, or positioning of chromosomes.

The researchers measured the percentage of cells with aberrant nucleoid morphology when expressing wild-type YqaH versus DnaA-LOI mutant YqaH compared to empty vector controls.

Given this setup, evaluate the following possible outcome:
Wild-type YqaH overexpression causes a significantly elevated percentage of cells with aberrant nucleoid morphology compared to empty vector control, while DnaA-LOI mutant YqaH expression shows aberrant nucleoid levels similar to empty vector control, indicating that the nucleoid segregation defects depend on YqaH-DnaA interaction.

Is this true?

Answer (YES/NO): YES